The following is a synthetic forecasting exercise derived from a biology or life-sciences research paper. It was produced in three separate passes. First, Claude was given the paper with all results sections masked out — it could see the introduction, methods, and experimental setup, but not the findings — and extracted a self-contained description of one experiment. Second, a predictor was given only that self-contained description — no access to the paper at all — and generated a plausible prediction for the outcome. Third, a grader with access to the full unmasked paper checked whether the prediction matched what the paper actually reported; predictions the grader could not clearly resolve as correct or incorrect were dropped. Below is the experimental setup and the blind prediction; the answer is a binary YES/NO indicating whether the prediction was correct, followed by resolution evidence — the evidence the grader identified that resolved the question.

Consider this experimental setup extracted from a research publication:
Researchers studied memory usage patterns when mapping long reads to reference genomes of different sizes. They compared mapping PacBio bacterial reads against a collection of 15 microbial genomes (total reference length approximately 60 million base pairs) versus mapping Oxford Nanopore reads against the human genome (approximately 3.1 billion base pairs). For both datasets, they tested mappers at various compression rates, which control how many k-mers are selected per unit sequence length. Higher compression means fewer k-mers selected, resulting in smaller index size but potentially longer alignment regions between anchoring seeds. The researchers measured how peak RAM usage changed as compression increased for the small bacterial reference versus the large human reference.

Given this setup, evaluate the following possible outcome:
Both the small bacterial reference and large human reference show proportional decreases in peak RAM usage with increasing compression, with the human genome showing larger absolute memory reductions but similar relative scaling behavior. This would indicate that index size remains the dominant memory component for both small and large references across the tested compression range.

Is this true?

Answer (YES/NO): NO